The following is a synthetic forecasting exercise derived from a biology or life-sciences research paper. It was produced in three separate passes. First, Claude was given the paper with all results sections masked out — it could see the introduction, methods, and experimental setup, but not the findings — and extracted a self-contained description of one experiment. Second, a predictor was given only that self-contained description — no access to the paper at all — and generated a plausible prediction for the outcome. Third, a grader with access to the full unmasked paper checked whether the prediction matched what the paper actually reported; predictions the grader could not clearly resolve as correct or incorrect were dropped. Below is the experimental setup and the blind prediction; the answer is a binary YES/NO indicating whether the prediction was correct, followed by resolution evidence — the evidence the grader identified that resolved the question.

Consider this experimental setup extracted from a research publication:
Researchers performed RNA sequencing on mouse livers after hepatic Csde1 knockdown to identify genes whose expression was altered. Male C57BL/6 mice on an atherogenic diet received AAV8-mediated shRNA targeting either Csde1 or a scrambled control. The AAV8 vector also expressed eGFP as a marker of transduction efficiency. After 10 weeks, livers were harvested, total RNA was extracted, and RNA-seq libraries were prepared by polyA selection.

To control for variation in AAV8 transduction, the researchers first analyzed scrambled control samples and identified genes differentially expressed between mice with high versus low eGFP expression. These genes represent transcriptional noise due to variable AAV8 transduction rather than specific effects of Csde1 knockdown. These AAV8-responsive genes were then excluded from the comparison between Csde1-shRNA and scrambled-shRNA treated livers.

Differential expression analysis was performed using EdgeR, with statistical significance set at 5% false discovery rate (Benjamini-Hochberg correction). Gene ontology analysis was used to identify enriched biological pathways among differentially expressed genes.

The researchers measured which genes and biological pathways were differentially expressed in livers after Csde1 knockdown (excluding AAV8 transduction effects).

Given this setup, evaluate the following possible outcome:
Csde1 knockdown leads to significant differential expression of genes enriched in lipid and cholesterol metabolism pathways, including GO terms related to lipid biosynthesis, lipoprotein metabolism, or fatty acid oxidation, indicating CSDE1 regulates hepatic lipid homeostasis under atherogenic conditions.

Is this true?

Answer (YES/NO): NO